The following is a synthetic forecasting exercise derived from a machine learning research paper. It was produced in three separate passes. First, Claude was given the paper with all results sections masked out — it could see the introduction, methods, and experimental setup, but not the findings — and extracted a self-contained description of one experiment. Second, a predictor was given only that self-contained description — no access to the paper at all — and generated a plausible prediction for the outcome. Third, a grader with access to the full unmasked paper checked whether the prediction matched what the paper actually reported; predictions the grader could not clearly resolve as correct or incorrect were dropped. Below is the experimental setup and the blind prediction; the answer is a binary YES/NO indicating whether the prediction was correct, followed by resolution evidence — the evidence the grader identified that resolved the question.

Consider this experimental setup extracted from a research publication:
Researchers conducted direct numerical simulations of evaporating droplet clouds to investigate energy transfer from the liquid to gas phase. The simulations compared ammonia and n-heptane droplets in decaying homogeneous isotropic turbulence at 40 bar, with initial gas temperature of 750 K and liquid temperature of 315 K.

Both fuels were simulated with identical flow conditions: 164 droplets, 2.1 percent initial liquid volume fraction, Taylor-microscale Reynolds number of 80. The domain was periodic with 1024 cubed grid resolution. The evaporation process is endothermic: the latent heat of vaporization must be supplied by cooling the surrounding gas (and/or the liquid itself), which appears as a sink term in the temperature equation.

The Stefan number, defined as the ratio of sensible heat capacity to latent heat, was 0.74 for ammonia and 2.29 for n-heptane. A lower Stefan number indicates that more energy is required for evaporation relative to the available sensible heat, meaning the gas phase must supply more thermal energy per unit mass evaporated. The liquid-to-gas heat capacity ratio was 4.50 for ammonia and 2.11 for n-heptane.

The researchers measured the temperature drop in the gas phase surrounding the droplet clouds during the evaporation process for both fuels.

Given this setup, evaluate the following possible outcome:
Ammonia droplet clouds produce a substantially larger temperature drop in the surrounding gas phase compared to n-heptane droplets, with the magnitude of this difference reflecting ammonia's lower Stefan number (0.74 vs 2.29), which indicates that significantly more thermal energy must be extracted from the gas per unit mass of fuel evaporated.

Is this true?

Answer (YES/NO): YES